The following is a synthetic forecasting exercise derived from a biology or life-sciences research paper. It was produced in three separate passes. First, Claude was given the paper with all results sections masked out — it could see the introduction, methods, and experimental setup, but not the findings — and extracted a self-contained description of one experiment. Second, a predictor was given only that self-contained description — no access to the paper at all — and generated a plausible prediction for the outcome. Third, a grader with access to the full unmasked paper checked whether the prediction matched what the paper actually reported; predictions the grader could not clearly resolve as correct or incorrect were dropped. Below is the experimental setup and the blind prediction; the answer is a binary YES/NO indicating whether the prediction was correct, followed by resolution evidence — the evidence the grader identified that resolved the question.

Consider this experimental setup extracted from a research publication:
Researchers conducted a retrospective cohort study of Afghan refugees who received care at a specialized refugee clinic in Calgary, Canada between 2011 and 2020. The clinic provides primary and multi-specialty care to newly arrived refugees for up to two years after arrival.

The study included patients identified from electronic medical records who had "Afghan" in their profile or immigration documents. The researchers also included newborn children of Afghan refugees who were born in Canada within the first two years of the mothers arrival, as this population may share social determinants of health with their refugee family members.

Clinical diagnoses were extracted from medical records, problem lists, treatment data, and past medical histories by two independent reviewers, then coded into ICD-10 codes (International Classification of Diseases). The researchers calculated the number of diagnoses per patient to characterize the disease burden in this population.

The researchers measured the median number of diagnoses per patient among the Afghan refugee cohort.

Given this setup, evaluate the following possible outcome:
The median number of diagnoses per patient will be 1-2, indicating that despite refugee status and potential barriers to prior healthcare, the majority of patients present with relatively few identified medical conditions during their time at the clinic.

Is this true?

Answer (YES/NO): YES